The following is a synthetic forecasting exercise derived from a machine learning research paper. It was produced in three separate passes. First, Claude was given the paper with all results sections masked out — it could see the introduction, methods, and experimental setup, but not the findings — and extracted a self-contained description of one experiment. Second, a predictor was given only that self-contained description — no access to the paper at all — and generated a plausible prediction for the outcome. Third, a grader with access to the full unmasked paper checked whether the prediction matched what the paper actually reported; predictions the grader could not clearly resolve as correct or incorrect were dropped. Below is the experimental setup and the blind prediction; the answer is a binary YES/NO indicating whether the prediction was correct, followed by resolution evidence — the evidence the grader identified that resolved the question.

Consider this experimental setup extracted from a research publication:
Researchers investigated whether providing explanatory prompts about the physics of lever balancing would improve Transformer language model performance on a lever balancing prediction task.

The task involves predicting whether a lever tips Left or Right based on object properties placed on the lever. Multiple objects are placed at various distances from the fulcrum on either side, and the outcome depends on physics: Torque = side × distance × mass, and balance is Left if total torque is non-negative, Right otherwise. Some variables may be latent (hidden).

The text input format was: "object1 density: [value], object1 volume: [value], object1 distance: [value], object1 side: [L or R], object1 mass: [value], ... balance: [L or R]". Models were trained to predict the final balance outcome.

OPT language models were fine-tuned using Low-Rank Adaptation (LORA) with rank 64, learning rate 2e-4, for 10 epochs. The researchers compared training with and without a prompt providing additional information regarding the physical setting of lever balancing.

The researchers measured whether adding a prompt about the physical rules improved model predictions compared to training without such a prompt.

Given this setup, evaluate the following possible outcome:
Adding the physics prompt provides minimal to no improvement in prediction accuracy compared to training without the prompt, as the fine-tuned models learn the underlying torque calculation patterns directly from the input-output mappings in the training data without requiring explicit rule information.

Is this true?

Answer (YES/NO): YES